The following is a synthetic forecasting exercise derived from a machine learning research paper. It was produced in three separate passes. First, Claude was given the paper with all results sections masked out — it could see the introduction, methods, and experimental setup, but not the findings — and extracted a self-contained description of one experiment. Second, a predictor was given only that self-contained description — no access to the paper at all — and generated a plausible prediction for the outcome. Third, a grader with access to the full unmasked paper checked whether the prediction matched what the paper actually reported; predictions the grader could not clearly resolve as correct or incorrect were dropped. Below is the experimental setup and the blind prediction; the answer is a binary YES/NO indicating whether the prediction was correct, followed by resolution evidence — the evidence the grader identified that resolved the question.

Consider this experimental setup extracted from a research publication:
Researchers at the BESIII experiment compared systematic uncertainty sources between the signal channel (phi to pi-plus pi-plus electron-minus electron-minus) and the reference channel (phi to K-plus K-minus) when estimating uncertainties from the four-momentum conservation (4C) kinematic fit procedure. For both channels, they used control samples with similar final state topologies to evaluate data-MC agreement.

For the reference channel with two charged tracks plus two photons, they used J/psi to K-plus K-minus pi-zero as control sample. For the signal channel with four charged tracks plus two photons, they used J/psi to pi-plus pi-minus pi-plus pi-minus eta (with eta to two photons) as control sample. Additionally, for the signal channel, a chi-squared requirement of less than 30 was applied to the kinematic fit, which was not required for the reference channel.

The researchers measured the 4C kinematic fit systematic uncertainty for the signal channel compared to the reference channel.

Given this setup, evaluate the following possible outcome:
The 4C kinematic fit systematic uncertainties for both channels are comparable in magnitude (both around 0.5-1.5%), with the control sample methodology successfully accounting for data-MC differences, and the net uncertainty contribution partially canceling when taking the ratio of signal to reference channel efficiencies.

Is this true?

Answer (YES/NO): NO